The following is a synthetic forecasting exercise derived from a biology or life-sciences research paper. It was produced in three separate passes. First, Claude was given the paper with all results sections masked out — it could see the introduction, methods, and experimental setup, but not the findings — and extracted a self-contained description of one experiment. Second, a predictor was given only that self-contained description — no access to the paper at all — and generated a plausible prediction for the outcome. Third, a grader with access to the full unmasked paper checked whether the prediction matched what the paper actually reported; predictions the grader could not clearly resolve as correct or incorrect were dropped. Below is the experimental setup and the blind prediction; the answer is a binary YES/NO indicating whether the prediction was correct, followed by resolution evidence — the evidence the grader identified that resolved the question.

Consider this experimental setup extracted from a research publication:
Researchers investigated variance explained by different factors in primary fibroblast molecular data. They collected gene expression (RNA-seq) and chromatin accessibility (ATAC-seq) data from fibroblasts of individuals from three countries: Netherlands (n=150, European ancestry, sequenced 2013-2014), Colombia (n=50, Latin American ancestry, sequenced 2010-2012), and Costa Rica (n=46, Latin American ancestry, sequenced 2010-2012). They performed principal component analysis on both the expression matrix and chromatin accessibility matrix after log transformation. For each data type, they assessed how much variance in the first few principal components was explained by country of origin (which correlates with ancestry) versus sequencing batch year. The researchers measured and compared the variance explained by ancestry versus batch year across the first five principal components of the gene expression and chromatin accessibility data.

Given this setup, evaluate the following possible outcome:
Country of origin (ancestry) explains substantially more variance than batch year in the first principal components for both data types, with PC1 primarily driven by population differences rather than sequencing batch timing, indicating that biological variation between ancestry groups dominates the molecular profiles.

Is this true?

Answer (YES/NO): NO